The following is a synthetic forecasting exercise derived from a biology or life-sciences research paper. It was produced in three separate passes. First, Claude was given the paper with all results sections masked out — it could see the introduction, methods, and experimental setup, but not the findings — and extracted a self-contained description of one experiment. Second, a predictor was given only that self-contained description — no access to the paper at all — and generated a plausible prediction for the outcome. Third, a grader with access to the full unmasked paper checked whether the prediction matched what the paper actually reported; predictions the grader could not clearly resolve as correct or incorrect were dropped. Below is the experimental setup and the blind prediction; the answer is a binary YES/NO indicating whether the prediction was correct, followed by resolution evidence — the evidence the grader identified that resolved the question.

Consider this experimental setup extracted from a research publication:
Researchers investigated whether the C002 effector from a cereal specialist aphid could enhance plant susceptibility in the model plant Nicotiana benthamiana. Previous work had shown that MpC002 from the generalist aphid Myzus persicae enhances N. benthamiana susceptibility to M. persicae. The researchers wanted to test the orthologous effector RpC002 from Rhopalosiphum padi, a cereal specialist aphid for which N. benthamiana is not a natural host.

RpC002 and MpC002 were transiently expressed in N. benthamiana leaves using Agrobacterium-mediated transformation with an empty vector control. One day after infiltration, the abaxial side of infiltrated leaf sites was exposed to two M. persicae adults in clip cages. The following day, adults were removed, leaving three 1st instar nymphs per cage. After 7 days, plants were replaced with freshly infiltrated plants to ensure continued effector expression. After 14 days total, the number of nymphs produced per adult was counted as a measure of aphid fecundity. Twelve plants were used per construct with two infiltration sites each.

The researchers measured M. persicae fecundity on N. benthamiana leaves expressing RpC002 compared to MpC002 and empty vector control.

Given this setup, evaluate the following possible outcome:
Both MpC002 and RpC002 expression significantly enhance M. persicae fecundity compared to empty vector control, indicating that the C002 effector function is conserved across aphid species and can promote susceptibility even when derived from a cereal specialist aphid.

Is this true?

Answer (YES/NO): NO